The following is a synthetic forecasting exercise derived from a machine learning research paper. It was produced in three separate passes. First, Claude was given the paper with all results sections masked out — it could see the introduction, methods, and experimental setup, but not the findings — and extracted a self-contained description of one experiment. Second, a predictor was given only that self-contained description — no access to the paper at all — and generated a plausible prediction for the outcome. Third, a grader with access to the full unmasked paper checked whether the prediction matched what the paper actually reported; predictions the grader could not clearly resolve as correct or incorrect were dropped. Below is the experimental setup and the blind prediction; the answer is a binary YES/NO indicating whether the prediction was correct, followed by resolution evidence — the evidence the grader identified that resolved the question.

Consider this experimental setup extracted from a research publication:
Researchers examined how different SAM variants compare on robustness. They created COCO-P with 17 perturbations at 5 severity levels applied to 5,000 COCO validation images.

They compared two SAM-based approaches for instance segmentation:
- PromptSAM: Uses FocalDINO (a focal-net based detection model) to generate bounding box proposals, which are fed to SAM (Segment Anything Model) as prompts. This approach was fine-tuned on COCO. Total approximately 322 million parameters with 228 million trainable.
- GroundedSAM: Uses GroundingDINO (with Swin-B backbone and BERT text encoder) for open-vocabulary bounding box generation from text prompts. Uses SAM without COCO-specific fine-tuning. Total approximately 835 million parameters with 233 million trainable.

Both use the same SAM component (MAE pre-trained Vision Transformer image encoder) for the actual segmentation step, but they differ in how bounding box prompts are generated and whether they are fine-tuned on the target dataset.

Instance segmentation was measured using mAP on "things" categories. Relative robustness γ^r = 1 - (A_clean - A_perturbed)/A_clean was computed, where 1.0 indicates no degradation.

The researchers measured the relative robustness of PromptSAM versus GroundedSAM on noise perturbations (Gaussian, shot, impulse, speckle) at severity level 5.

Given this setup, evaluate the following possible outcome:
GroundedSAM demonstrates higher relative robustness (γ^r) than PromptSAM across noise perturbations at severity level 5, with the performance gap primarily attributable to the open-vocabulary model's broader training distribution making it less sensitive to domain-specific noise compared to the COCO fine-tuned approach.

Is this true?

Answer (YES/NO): NO